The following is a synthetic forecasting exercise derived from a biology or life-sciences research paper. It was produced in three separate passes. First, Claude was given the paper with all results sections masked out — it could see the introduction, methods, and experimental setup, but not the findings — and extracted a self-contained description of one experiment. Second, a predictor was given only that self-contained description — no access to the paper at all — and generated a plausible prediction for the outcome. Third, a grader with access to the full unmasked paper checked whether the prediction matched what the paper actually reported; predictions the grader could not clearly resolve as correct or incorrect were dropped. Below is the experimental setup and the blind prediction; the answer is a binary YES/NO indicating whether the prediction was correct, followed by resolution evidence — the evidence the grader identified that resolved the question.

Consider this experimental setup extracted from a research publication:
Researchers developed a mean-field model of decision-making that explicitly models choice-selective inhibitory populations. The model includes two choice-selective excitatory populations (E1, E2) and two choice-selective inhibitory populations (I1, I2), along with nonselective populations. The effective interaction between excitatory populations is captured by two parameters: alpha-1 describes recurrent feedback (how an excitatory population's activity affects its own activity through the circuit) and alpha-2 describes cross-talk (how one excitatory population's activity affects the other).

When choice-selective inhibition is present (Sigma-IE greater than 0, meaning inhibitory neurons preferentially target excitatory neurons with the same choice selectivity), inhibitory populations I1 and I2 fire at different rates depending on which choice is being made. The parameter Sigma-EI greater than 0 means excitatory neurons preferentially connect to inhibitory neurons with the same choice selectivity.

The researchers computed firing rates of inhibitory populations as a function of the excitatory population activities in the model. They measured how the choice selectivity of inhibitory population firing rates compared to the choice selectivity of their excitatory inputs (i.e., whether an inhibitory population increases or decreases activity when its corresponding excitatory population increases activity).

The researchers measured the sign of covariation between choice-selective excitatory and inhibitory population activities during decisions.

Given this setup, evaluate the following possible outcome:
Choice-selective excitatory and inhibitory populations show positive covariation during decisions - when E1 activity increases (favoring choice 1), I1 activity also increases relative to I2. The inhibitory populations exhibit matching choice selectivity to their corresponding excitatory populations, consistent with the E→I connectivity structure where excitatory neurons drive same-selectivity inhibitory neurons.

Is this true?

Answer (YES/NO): YES